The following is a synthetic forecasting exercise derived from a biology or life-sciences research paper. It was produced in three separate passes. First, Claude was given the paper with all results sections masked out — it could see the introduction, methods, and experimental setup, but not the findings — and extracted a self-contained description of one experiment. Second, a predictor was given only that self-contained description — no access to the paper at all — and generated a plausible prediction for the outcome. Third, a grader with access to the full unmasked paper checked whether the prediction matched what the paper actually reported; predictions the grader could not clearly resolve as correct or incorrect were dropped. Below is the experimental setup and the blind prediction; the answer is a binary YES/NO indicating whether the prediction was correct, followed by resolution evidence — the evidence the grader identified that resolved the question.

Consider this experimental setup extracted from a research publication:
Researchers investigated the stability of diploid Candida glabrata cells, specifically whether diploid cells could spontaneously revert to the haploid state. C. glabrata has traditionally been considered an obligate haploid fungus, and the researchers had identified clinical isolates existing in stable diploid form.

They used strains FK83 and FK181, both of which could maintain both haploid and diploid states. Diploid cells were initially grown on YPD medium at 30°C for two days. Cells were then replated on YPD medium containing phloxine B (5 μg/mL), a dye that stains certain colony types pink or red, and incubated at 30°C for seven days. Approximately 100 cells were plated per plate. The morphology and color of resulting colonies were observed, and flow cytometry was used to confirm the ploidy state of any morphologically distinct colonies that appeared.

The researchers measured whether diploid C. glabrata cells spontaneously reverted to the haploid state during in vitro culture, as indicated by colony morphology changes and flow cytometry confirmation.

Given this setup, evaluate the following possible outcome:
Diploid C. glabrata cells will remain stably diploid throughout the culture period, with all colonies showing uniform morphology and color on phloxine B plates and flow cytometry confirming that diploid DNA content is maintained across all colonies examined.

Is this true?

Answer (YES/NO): NO